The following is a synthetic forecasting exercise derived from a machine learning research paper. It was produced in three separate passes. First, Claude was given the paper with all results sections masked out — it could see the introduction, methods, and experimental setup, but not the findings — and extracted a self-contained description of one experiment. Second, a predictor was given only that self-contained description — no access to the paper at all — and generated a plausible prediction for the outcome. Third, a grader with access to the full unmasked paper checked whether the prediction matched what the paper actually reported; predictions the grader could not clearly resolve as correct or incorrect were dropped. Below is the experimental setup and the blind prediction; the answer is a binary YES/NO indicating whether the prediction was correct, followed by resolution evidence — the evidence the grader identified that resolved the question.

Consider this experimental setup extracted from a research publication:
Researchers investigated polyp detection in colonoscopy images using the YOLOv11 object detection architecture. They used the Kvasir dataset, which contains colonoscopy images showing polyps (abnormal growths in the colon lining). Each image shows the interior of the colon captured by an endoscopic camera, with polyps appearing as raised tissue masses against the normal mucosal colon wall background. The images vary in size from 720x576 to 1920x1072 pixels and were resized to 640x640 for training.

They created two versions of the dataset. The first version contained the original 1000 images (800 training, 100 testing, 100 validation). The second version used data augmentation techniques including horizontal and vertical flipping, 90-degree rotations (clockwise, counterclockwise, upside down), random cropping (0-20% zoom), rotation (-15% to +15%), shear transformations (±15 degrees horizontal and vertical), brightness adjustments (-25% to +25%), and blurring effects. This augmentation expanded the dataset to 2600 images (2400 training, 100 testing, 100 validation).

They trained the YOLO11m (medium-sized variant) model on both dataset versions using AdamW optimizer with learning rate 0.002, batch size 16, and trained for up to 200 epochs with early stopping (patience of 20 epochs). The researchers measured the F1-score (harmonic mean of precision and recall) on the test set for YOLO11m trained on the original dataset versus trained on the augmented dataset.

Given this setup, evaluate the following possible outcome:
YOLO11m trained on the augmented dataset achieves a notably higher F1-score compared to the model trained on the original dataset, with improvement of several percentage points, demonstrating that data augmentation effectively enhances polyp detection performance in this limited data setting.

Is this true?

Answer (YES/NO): NO